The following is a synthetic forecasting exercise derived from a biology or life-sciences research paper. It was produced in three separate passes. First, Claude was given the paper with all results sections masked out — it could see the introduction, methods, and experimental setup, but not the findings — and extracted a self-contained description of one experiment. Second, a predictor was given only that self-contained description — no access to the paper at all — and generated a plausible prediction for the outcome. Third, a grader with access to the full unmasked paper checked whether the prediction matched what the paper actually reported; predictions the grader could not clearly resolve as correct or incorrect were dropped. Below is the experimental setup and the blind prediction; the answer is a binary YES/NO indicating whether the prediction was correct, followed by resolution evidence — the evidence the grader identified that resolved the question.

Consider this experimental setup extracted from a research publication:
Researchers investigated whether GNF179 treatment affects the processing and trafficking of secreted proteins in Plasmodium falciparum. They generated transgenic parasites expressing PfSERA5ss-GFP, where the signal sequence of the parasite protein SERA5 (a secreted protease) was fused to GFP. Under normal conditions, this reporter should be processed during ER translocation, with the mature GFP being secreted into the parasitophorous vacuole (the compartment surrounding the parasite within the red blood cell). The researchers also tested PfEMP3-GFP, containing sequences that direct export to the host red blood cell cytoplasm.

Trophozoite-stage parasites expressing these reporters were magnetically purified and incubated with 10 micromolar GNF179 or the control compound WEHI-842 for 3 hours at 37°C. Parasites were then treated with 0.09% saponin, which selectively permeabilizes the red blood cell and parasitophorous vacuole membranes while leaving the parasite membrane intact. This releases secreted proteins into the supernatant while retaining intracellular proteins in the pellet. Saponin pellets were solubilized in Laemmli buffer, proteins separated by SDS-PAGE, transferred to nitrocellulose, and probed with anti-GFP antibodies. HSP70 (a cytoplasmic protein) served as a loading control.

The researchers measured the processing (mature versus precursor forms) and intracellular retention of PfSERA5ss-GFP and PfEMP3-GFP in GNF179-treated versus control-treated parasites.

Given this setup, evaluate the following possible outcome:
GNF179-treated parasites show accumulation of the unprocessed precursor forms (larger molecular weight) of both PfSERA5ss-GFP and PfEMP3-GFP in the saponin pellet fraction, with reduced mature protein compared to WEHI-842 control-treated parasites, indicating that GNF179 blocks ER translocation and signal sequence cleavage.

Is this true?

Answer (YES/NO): NO